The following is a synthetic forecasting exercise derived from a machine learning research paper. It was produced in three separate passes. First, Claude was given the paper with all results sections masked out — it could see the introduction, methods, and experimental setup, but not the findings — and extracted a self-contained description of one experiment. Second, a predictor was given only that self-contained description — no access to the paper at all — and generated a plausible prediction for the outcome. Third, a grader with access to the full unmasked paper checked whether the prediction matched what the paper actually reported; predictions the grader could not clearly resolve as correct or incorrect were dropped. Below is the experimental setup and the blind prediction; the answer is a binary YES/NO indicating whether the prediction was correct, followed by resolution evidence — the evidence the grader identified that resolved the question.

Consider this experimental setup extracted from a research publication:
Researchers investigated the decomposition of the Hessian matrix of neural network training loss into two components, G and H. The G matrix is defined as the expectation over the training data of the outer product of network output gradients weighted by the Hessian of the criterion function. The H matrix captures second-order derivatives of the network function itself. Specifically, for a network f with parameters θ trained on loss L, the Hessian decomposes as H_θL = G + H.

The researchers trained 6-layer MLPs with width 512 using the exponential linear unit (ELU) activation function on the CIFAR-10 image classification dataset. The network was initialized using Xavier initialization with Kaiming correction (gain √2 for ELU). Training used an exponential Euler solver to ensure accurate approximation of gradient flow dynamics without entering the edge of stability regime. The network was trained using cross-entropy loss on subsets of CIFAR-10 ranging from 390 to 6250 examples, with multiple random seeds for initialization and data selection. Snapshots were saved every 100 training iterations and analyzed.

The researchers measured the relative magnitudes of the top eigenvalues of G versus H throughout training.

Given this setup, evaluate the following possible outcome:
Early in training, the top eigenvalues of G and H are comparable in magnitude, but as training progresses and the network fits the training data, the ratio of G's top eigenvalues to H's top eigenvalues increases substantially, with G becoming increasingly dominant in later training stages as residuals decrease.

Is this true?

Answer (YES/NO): NO